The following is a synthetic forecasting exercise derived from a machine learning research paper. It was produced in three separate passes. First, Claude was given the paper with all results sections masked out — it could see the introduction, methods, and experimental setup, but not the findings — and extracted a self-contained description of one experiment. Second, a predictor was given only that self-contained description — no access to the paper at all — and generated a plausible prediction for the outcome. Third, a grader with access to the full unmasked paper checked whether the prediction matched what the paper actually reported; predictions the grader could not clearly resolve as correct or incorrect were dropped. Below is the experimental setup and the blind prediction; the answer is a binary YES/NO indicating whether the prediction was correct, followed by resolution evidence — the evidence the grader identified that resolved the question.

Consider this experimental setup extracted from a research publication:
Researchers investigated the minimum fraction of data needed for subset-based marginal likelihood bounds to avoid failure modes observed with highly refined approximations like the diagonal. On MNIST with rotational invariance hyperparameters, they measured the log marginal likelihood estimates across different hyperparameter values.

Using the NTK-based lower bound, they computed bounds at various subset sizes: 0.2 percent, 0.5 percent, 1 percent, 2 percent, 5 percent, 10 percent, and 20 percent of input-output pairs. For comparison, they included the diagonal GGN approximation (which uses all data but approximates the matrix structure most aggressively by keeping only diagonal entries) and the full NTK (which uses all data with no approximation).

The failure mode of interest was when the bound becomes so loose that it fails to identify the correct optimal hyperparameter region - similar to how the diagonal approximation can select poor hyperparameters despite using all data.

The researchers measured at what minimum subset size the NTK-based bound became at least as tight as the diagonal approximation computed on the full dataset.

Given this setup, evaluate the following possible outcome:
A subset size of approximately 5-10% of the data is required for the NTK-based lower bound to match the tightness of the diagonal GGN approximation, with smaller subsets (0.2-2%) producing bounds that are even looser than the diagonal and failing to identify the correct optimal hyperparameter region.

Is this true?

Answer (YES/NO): NO